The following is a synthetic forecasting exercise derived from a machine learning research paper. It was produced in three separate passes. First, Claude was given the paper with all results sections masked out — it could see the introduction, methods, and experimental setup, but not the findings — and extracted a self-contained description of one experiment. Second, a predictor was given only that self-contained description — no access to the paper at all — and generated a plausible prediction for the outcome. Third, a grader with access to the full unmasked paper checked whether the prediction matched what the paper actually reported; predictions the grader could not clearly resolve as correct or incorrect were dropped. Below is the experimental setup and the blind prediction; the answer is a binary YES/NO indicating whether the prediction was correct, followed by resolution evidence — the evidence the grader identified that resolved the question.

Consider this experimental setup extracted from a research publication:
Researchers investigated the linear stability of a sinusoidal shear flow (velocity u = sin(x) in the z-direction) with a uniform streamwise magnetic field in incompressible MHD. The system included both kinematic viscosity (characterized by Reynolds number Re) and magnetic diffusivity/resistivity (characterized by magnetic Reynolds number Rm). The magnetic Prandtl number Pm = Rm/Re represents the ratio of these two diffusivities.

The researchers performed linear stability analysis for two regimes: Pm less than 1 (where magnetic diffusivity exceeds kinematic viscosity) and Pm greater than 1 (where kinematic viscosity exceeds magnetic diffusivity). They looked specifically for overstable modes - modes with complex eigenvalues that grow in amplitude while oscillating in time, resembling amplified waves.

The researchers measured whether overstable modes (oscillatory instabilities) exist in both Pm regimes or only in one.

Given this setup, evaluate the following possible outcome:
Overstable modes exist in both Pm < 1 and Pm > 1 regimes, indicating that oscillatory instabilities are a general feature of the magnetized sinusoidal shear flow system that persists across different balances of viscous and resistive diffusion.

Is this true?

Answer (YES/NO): NO